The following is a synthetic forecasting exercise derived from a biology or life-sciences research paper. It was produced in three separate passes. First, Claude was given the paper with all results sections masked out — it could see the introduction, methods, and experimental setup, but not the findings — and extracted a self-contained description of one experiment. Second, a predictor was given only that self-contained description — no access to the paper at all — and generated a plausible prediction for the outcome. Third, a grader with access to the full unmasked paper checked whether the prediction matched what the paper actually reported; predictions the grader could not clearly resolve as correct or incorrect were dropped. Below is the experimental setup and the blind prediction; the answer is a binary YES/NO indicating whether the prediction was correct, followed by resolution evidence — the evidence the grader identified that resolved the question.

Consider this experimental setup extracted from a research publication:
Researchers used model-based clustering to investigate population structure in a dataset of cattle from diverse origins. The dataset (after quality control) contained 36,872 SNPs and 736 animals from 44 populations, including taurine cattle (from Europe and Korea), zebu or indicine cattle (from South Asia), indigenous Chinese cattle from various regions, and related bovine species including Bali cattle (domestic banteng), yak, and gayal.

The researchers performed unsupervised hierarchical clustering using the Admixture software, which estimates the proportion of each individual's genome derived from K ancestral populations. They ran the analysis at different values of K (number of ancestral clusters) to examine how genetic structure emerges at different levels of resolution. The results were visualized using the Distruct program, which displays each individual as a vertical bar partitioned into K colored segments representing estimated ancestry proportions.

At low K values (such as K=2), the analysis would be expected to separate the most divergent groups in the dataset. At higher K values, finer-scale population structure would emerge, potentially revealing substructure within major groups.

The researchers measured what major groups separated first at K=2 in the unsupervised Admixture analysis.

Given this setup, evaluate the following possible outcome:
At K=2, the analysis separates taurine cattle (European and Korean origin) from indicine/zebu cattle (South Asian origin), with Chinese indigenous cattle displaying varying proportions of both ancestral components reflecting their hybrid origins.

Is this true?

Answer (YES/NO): YES